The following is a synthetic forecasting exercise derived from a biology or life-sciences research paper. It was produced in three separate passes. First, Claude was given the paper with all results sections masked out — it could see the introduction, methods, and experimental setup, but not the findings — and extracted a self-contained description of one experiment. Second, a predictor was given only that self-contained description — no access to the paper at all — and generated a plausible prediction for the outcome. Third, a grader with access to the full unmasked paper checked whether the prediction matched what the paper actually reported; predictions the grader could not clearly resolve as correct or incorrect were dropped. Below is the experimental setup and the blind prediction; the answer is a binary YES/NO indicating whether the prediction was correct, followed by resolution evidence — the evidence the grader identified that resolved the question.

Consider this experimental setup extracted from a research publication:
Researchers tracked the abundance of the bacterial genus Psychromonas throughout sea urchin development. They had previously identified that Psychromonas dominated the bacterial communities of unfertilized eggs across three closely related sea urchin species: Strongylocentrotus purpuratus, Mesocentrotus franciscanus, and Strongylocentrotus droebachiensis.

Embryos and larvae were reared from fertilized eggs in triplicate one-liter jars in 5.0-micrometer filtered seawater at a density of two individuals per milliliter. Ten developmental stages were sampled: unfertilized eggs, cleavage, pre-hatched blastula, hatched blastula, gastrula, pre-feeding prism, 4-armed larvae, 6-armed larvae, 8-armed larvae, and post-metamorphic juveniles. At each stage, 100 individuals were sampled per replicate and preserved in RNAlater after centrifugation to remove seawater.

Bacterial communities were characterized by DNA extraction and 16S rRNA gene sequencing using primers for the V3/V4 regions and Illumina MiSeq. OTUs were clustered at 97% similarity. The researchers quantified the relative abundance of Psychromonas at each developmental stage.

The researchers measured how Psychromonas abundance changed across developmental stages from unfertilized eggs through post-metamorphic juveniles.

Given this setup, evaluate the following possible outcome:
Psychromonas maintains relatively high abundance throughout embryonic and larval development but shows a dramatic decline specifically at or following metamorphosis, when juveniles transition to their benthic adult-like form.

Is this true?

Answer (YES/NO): NO